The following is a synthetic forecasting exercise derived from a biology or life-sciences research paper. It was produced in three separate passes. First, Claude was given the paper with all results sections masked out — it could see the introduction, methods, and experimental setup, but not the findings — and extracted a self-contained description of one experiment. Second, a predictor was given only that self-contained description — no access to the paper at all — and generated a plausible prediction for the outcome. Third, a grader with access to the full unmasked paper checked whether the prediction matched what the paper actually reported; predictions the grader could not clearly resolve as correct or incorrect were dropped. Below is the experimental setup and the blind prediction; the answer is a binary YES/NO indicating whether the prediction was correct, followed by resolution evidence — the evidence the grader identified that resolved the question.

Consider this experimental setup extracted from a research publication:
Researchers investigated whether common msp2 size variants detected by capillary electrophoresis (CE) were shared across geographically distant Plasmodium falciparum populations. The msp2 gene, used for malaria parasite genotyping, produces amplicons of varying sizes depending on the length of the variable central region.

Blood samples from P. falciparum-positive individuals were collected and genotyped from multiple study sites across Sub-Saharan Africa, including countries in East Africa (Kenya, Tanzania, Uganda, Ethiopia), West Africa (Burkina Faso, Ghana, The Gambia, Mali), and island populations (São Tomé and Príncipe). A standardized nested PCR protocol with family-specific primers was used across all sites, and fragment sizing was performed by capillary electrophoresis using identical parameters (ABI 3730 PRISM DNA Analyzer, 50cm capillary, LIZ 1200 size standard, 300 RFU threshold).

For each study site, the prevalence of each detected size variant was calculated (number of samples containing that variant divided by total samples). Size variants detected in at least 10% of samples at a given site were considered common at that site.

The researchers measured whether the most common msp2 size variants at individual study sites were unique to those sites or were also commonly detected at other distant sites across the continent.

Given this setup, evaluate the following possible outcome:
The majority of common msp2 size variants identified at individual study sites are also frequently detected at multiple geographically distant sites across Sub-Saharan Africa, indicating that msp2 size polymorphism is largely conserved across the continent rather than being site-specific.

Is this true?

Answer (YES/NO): YES